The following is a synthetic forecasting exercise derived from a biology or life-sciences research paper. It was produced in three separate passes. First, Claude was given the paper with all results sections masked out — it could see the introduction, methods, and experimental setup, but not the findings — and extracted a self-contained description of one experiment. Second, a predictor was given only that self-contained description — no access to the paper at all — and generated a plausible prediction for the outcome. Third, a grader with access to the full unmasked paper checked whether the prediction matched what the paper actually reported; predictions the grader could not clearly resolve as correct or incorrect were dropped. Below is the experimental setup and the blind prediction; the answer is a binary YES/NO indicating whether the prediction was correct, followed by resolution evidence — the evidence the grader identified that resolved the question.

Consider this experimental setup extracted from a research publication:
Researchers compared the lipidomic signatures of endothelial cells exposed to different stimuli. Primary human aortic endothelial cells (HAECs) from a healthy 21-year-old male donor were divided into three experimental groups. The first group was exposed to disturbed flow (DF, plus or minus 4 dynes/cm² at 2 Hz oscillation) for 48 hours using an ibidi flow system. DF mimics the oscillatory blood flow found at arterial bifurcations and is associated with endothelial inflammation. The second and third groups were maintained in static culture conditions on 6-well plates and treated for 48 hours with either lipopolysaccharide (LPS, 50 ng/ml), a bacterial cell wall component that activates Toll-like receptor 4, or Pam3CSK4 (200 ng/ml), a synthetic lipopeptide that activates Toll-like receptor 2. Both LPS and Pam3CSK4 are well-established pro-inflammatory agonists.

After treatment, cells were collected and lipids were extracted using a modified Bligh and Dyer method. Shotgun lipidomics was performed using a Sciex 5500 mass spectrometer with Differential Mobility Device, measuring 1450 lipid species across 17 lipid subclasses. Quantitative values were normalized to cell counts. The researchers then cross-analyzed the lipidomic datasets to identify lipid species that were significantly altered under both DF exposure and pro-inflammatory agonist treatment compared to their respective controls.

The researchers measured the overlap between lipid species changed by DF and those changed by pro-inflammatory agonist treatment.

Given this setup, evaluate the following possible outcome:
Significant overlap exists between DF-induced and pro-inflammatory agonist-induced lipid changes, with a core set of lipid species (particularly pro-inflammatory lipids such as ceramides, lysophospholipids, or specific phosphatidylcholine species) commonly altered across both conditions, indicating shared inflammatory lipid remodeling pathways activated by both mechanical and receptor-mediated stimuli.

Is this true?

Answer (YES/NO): NO